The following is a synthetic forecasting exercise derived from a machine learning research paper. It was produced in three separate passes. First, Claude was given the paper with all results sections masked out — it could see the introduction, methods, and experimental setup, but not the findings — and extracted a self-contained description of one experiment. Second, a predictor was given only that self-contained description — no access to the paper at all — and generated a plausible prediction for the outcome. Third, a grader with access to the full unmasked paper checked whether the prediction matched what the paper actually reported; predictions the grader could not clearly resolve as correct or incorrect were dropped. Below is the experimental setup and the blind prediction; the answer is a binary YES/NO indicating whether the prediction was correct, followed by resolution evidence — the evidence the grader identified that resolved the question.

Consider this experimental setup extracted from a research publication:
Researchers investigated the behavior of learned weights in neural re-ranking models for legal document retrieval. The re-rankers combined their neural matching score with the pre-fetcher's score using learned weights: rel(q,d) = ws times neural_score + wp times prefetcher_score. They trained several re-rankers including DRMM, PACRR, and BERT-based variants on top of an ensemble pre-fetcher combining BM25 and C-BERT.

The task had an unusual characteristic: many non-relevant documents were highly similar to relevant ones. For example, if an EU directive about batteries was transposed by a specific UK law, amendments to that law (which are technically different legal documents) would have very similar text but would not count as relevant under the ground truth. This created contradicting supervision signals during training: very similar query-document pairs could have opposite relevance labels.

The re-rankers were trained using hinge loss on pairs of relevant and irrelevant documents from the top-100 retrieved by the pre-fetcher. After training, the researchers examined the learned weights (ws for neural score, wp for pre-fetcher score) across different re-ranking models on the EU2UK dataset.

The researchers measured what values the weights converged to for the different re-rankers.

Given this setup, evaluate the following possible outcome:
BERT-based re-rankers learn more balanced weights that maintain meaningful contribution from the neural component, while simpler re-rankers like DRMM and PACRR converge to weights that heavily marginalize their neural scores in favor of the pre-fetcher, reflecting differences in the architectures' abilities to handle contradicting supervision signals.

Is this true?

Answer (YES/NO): NO